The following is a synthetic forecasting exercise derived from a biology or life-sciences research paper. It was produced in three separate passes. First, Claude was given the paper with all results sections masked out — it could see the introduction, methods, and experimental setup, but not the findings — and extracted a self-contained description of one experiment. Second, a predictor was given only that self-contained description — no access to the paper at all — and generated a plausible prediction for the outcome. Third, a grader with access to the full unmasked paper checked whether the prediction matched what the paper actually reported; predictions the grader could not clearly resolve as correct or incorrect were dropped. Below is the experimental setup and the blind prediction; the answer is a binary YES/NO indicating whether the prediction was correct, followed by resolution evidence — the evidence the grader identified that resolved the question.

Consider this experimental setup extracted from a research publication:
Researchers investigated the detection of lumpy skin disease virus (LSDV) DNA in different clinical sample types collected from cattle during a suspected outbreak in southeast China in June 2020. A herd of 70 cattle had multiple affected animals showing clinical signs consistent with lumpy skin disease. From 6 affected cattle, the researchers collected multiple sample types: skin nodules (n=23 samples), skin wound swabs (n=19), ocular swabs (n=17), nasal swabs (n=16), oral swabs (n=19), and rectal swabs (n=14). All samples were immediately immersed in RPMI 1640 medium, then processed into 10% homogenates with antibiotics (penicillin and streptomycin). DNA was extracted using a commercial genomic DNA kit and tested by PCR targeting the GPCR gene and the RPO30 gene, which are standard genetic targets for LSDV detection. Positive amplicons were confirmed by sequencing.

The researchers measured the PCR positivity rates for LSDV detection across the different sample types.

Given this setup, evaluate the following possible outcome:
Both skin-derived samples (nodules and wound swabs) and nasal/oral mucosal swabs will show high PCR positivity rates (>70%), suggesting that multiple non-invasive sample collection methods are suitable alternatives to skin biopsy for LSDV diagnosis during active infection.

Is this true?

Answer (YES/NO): NO